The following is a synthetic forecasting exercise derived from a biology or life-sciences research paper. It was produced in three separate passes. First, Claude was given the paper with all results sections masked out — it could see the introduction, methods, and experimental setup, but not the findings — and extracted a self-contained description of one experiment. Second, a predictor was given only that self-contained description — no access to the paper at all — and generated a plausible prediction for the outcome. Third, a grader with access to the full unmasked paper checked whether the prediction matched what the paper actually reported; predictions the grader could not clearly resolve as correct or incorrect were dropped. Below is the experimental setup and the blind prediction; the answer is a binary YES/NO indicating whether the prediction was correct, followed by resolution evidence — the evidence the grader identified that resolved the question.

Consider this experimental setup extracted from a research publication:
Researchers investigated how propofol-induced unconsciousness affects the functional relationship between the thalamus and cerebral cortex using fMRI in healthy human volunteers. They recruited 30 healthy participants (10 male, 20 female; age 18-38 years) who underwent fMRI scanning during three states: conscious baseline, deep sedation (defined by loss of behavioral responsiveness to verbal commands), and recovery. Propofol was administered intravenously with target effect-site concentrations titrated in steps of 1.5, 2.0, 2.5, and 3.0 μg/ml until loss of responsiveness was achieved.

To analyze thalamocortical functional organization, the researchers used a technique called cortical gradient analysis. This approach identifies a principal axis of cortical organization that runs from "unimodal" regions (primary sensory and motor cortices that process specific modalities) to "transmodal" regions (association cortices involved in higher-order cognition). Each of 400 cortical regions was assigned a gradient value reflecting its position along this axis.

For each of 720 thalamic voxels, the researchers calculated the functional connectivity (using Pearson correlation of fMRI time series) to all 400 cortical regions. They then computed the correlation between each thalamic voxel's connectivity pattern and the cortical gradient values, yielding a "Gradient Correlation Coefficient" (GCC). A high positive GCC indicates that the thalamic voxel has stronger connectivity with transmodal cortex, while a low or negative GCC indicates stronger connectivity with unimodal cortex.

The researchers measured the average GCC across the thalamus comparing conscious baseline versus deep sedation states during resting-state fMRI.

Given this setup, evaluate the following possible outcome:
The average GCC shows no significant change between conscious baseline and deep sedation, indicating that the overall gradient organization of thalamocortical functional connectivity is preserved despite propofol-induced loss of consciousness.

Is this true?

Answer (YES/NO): NO